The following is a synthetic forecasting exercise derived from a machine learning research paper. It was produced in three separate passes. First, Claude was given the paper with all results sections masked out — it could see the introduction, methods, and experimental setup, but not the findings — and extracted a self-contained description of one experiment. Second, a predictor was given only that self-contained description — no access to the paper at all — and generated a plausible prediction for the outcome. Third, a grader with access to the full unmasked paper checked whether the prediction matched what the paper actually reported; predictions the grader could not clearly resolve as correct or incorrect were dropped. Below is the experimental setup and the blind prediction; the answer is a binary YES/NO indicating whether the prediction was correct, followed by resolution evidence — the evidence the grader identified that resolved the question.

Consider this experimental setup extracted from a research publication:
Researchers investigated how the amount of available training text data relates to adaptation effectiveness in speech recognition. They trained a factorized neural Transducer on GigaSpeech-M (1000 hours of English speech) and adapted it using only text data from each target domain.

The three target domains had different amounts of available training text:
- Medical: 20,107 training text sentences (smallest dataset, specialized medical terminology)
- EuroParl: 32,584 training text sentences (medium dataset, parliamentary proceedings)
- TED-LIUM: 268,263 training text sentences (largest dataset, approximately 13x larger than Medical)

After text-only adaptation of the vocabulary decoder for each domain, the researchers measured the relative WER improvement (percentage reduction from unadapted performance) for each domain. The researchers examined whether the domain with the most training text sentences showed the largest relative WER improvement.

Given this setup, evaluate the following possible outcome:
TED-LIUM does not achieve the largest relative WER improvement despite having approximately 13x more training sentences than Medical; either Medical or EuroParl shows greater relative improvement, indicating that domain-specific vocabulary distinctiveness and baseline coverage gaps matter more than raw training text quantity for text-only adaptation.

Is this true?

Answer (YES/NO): NO